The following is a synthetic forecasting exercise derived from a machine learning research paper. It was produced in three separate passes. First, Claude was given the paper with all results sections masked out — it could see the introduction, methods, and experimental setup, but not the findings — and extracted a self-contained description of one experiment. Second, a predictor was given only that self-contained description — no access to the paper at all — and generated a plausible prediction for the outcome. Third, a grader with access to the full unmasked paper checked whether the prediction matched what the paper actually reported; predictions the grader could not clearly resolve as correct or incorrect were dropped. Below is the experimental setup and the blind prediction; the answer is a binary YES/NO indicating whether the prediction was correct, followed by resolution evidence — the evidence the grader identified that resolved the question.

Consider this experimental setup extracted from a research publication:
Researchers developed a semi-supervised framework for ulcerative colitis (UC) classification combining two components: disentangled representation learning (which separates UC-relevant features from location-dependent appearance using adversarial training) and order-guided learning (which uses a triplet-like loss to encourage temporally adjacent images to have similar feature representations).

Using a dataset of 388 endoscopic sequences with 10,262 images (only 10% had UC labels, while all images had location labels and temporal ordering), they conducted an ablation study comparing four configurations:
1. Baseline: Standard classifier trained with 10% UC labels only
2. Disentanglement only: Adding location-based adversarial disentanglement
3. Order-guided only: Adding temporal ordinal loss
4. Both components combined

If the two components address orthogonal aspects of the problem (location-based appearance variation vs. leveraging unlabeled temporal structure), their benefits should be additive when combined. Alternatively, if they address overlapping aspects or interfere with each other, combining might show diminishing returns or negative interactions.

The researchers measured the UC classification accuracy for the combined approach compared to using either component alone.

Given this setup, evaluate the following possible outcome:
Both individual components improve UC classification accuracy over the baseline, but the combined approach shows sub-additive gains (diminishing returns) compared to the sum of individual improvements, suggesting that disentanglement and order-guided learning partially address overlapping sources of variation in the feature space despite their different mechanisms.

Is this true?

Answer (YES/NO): NO